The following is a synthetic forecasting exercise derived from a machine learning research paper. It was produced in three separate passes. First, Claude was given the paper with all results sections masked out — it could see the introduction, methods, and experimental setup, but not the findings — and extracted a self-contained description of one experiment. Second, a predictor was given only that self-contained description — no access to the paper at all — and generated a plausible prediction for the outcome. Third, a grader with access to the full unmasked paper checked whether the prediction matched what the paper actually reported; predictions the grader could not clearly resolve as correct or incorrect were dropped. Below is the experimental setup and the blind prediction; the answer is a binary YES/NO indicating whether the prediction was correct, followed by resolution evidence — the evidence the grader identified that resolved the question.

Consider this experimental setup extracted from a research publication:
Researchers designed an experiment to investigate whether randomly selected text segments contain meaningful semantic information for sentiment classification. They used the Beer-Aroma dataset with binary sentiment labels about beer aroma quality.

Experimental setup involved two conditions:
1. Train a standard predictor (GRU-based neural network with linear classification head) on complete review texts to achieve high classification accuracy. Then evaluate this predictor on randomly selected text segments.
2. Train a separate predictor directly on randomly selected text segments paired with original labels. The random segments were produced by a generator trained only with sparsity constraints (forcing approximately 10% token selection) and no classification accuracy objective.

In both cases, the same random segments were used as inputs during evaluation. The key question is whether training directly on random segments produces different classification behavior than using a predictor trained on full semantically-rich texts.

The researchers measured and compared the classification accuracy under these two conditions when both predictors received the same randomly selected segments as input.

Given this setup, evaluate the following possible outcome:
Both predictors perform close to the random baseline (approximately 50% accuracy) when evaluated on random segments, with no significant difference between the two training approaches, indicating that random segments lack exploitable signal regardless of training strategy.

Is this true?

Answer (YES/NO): NO